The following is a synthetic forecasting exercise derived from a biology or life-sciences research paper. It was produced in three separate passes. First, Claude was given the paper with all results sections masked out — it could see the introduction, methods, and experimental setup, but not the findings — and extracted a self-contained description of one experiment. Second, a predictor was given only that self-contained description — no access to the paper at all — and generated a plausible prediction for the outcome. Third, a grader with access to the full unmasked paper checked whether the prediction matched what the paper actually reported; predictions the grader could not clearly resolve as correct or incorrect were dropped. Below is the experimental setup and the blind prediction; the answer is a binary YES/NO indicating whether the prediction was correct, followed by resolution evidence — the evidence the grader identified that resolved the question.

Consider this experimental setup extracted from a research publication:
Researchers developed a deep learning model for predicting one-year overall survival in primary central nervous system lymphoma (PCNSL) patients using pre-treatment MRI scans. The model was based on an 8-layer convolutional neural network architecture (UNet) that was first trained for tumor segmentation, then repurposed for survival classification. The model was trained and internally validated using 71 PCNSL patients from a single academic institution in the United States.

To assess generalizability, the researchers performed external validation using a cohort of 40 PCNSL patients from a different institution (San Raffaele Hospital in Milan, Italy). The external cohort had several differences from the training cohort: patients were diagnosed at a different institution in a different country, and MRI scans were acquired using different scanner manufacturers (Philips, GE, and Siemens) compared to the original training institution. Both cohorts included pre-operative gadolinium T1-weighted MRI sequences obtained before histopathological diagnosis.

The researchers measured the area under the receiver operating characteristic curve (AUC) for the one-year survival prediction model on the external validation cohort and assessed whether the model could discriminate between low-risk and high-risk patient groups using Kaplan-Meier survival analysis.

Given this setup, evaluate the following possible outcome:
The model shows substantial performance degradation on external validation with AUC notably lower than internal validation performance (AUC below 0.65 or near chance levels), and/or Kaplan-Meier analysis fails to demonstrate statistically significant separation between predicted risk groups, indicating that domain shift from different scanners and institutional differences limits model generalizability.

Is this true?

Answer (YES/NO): NO